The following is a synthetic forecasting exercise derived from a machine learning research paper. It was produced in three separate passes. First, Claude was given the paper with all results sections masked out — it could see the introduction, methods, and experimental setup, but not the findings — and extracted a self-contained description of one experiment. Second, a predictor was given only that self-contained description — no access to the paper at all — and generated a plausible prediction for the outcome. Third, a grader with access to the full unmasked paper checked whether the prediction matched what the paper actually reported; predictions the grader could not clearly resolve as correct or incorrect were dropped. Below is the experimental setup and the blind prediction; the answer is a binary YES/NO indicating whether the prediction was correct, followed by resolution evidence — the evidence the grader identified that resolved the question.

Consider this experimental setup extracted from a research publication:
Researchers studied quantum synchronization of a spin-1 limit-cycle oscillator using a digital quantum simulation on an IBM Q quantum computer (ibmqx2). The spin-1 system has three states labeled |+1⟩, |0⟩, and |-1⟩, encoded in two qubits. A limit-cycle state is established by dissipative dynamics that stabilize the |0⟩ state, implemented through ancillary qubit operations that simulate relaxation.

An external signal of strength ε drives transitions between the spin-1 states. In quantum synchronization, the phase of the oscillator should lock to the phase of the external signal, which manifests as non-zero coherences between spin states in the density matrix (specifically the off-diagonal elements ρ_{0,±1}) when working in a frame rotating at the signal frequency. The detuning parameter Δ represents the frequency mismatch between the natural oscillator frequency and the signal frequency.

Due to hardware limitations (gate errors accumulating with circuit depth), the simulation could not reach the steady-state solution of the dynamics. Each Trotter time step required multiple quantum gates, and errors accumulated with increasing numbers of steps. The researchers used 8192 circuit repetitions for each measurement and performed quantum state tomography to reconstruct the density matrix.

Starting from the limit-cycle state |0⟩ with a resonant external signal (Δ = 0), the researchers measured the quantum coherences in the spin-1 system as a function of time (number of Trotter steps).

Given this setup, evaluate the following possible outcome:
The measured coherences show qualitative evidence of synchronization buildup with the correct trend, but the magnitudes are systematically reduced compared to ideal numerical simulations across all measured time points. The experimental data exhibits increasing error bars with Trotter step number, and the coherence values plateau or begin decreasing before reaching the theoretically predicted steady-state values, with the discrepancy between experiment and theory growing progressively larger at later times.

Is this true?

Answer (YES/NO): NO